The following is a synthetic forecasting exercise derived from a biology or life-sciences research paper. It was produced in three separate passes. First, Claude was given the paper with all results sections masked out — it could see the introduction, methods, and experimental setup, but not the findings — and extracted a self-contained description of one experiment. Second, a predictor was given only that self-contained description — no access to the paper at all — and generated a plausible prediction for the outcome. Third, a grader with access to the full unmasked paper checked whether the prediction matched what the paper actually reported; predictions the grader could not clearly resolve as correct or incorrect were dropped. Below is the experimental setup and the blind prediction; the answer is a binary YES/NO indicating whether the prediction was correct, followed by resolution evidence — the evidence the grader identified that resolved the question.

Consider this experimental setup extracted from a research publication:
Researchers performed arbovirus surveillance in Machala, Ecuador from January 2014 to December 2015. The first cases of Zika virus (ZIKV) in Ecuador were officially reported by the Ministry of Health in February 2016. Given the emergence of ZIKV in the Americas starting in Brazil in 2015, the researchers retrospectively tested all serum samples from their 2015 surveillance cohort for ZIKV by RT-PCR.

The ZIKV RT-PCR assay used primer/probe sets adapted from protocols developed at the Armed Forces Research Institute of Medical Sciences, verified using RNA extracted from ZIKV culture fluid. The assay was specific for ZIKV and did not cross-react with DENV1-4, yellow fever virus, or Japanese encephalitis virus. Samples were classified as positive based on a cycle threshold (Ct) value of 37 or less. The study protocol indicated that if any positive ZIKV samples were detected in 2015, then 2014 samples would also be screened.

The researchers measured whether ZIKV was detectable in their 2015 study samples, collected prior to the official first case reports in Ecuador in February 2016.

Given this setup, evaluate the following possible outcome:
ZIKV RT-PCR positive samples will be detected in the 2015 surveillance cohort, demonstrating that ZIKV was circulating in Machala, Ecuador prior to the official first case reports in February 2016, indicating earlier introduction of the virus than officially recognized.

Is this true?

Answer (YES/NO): NO